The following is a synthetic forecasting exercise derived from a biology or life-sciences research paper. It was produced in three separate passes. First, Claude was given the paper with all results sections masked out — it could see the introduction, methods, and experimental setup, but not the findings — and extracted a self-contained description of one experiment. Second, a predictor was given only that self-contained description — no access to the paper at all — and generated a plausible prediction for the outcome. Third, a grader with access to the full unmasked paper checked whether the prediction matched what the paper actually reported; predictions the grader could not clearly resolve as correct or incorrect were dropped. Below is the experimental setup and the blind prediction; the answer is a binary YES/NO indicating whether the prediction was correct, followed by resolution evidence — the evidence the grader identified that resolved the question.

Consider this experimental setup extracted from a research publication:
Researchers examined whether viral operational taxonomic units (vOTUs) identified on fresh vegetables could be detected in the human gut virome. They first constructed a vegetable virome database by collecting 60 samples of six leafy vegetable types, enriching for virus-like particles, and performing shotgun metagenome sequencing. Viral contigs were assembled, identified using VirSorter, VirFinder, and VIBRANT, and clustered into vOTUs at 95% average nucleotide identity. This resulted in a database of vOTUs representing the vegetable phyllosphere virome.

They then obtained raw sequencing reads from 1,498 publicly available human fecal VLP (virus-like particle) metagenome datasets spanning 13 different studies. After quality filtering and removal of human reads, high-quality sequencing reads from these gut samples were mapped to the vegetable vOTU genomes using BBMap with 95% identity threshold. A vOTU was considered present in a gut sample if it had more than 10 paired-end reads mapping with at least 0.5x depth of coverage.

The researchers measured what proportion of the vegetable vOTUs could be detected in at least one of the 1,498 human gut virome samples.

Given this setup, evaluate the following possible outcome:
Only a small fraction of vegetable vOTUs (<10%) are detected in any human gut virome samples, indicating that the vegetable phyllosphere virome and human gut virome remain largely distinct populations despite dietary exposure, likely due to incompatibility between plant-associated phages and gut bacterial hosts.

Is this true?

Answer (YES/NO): NO